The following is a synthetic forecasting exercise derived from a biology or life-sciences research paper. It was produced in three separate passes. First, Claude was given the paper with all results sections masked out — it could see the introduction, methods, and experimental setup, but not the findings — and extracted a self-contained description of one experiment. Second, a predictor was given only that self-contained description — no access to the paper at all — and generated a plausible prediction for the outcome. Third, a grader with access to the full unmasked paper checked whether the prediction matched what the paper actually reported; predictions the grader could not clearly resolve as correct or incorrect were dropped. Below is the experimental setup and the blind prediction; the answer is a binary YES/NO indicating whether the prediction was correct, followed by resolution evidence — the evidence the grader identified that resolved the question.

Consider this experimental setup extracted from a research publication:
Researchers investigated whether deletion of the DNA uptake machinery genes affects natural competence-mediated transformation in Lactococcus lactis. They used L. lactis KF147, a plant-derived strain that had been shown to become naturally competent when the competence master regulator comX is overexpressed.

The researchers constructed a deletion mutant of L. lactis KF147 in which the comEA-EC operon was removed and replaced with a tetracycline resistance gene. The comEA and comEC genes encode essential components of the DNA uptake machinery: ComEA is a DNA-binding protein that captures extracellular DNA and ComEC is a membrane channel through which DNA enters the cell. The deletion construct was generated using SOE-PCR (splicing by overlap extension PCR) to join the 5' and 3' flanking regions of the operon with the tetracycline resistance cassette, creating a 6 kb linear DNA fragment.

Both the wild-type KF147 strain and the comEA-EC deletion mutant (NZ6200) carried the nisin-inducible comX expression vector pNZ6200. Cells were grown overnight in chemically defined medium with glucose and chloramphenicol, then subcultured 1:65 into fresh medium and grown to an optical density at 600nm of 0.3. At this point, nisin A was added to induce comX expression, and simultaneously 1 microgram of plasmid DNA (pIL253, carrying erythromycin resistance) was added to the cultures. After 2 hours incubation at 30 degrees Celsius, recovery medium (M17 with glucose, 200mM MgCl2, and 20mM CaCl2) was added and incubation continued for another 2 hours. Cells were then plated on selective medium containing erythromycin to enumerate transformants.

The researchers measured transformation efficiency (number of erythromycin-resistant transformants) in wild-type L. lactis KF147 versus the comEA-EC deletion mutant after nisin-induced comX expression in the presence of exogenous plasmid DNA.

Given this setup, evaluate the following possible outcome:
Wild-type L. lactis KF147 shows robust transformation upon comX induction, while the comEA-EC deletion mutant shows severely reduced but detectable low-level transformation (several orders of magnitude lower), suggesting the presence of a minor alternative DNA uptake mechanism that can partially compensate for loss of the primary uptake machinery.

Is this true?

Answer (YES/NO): NO